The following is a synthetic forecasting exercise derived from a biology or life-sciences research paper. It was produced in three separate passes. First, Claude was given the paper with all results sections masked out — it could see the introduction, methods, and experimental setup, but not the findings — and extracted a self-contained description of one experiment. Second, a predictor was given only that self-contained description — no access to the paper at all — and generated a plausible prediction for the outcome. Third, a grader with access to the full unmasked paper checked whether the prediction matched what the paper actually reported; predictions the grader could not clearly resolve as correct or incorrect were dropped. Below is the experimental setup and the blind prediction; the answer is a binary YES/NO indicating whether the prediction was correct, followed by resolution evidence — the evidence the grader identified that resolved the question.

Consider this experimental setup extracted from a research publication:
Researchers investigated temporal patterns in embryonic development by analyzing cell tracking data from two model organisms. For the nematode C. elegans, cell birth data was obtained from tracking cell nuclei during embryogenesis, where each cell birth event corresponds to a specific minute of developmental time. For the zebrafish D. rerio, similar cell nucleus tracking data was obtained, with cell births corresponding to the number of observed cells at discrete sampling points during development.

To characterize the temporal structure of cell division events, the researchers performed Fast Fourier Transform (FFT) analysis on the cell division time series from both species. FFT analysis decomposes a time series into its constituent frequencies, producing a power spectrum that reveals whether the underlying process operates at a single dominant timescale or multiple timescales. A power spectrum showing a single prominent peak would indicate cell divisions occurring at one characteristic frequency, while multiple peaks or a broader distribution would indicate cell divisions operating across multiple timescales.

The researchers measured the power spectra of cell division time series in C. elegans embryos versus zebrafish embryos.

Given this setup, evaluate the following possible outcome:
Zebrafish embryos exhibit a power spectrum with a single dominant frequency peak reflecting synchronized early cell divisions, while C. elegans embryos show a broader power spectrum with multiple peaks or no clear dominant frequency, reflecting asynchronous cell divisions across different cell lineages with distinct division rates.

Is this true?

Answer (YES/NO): YES